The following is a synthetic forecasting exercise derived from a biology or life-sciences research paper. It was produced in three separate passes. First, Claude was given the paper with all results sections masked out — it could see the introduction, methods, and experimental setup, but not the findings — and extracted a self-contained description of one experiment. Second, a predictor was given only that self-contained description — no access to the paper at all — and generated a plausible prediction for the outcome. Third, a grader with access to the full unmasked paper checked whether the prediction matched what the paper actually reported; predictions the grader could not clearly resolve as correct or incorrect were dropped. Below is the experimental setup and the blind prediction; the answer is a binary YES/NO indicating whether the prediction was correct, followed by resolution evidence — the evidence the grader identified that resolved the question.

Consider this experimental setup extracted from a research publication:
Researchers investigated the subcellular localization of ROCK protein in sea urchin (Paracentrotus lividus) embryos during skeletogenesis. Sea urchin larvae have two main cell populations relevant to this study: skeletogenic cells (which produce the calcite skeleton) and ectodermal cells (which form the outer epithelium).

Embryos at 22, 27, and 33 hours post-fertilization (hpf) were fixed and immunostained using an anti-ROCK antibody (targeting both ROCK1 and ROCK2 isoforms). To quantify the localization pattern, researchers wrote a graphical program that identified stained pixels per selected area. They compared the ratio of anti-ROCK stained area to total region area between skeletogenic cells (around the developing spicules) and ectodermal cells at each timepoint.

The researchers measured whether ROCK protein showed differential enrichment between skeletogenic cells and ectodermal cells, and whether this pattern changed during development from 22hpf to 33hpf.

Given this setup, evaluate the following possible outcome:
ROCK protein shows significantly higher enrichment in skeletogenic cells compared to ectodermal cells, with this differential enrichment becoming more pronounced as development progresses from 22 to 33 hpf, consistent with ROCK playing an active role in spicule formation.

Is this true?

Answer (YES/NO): YES